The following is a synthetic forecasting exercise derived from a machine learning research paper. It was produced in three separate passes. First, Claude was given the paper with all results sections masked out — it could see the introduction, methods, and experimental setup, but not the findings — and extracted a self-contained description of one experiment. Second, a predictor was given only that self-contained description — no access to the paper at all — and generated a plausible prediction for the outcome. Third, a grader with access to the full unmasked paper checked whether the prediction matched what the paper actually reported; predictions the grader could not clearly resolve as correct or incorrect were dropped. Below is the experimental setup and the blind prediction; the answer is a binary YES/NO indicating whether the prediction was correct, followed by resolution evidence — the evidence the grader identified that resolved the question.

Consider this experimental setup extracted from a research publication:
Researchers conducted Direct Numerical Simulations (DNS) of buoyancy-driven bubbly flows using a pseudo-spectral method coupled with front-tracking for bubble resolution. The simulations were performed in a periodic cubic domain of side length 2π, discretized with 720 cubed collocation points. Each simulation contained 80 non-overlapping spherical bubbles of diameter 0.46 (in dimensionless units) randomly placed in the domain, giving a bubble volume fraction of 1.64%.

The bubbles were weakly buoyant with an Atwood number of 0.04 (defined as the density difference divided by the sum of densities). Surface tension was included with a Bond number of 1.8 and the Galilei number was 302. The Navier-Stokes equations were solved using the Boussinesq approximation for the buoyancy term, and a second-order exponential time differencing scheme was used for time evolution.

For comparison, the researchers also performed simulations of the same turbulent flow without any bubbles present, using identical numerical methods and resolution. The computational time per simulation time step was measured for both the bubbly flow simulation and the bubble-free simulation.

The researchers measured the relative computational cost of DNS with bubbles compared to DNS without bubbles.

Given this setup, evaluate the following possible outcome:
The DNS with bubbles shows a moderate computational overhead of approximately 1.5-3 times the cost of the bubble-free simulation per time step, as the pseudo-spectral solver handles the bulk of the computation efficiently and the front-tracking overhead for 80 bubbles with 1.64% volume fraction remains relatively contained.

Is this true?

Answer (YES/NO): NO